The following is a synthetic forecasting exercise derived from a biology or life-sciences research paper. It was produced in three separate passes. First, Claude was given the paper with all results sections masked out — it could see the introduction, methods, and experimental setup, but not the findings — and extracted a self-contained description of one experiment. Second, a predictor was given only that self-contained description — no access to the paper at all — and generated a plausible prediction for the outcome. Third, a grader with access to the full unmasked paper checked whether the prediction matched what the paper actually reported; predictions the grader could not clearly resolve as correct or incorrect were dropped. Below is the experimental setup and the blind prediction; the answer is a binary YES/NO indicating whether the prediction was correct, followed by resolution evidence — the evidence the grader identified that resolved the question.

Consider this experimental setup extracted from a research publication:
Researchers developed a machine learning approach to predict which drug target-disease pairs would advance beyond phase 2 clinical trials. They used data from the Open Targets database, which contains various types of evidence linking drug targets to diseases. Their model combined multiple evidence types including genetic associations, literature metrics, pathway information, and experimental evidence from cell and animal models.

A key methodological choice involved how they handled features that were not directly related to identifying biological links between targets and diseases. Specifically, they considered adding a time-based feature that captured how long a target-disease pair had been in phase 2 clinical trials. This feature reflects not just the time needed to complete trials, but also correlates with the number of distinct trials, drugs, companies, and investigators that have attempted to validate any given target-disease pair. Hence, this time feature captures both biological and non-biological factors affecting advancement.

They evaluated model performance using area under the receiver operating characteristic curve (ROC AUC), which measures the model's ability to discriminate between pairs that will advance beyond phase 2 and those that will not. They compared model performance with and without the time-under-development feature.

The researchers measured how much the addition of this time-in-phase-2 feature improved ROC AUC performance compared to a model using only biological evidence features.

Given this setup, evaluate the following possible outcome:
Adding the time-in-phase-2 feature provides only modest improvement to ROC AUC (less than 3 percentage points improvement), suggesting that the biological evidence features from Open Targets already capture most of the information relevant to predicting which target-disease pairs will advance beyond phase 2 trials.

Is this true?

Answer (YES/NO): NO